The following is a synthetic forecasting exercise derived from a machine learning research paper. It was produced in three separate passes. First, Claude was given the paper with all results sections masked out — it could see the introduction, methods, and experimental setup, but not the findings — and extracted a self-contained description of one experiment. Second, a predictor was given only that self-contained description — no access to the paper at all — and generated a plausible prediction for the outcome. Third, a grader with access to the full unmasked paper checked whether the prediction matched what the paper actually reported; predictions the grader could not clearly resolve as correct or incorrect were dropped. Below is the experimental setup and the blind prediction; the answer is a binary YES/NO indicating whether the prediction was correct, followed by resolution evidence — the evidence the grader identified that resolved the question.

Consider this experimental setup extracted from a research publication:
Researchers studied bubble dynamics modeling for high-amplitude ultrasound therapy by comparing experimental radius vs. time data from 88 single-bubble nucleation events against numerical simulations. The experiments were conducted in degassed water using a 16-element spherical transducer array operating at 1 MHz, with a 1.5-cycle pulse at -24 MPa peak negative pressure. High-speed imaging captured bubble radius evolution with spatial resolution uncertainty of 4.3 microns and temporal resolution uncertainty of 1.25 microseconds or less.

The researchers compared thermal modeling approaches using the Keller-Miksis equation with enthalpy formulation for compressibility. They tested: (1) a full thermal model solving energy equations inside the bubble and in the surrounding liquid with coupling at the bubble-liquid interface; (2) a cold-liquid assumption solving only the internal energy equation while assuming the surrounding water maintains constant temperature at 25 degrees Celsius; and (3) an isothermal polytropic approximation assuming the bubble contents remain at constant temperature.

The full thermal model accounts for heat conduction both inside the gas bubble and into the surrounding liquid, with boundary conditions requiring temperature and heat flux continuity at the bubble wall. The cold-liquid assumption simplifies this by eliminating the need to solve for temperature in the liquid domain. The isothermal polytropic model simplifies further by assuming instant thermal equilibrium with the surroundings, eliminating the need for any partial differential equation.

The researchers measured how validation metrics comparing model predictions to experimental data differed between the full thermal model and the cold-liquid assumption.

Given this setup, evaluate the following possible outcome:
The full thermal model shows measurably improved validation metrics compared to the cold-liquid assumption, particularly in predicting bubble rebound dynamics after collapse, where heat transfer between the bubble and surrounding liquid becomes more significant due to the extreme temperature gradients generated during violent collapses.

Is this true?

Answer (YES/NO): NO